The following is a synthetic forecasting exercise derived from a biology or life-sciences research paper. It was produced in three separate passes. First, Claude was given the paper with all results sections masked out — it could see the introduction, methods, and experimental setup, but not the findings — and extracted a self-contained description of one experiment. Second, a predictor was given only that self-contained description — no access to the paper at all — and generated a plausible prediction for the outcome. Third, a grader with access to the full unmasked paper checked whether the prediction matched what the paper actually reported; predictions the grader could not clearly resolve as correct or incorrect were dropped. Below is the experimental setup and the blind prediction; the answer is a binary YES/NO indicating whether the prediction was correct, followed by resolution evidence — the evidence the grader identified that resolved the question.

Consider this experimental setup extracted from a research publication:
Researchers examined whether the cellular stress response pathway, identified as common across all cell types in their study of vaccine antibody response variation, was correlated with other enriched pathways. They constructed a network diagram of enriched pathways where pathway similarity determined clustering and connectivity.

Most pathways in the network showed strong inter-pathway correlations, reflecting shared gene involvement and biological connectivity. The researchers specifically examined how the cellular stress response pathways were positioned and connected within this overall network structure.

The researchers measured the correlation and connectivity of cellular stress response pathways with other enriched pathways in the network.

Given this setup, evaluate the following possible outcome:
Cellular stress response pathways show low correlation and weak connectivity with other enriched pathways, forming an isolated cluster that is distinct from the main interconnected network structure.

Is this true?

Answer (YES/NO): YES